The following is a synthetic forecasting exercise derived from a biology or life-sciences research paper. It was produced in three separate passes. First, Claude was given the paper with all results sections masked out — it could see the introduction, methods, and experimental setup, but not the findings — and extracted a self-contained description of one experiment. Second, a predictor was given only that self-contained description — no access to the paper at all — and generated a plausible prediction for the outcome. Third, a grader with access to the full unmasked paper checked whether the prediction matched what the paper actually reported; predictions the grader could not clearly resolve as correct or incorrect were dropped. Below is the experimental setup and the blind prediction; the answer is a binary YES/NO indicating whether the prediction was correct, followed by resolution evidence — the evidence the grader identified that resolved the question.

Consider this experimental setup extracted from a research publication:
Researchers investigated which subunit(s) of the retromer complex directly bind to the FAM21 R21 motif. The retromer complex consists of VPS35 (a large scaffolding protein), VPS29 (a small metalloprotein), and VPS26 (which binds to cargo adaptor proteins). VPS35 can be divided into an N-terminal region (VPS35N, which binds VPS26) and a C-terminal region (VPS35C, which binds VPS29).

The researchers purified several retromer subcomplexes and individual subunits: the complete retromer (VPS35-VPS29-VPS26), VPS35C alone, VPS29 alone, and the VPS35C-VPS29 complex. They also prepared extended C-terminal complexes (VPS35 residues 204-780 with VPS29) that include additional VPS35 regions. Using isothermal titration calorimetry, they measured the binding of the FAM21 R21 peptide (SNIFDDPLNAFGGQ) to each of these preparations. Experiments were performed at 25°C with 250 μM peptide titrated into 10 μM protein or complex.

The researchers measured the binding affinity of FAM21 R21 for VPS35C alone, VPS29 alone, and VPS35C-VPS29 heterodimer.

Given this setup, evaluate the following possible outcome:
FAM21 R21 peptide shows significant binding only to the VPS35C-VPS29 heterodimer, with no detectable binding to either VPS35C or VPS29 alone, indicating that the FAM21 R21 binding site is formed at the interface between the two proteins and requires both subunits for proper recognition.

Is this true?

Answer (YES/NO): NO